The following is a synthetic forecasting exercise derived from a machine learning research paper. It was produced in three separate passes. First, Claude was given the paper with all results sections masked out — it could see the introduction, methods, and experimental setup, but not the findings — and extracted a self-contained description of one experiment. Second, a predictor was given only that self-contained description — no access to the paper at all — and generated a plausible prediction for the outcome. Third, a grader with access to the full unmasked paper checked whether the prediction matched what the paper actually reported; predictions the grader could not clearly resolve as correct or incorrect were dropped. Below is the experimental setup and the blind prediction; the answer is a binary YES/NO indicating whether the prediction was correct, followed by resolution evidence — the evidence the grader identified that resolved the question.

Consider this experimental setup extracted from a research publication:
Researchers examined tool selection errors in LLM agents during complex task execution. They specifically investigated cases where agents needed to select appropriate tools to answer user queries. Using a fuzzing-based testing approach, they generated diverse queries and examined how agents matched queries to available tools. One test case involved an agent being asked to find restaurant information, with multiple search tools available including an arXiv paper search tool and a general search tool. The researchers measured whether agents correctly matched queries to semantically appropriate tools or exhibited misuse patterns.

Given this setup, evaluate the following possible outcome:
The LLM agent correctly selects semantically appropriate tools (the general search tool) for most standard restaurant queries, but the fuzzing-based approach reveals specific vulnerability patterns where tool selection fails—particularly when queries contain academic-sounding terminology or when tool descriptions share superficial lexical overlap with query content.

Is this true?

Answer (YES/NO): NO